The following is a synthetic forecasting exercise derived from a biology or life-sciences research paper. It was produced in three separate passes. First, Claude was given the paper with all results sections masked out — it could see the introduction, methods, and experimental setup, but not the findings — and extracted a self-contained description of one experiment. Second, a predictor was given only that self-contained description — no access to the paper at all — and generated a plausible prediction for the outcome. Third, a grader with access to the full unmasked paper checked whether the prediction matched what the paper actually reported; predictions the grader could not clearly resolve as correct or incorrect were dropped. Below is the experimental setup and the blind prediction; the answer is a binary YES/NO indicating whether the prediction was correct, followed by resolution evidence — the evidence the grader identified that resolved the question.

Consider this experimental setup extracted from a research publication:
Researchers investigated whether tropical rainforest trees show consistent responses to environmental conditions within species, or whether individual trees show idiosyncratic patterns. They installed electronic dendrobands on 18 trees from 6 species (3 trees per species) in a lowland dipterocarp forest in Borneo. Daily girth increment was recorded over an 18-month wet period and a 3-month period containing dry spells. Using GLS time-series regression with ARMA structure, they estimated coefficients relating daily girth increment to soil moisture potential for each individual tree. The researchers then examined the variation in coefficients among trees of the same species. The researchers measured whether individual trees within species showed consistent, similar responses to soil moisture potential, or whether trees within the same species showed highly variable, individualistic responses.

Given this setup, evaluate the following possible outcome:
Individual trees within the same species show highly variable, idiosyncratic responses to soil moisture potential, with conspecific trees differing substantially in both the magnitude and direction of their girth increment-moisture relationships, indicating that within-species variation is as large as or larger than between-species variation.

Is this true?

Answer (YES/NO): YES